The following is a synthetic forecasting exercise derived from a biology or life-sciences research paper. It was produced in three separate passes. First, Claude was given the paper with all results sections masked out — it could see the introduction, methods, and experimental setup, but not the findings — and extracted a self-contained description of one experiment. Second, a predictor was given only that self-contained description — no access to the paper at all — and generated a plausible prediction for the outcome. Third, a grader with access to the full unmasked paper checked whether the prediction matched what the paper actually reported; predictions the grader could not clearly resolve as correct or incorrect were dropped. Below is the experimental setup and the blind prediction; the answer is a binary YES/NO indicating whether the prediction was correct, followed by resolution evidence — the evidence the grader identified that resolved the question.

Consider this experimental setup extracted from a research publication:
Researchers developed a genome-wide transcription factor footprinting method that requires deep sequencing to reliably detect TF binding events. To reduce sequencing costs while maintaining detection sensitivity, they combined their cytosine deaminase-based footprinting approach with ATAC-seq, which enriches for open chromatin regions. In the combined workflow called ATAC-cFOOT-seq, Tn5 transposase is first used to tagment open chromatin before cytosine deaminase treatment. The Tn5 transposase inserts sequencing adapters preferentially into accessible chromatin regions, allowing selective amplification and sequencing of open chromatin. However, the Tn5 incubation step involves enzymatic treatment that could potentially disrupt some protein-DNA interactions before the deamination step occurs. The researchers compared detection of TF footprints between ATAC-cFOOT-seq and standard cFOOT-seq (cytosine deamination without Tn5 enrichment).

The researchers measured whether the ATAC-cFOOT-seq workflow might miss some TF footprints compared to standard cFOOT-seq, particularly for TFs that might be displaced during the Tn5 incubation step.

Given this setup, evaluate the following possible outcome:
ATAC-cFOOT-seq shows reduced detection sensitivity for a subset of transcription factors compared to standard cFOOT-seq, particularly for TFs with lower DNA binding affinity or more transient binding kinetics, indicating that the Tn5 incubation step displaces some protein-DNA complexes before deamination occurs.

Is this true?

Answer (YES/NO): NO